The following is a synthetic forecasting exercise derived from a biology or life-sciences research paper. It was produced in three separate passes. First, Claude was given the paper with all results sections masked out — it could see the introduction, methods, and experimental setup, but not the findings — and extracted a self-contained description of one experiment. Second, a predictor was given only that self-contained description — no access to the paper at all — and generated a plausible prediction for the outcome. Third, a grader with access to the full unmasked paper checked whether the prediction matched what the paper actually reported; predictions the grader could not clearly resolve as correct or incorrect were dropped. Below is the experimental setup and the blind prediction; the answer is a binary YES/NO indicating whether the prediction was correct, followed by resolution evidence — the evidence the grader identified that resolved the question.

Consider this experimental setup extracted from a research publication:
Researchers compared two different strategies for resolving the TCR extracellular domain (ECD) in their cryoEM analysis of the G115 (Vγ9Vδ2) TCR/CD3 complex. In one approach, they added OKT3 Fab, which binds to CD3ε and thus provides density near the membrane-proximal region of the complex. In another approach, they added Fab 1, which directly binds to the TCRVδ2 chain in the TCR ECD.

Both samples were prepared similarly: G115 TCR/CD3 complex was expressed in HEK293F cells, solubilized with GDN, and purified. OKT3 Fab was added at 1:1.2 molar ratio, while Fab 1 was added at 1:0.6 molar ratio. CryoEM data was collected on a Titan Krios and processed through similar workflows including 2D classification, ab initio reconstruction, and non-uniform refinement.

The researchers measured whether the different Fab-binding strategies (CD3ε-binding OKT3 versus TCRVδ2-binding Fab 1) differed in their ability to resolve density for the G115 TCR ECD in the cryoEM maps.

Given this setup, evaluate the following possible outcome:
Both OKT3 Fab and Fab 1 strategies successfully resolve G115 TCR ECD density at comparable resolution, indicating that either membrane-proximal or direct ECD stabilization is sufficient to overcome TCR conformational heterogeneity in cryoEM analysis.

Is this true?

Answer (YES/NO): NO